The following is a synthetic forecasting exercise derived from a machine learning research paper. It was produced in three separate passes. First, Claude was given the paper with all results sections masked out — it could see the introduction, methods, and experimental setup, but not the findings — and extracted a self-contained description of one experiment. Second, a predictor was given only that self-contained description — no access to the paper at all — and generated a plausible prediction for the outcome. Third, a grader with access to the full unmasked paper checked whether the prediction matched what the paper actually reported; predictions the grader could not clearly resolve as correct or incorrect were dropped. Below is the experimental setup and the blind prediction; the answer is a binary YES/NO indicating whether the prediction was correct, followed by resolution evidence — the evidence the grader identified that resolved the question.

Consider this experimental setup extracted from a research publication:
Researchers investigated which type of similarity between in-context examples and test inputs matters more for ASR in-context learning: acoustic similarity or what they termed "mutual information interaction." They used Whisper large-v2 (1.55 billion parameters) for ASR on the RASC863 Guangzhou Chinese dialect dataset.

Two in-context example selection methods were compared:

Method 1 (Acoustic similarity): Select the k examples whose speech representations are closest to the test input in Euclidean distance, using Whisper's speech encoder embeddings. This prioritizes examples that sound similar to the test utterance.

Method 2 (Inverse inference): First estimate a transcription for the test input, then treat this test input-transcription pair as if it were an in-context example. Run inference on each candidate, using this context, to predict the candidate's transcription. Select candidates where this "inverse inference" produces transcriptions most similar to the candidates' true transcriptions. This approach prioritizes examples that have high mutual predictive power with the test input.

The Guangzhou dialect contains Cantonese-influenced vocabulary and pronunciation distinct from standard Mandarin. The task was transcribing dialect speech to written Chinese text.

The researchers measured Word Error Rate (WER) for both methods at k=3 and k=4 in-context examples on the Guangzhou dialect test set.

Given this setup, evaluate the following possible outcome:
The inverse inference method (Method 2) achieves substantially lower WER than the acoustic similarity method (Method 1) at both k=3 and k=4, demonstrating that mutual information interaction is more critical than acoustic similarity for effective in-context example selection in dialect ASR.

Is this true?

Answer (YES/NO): NO